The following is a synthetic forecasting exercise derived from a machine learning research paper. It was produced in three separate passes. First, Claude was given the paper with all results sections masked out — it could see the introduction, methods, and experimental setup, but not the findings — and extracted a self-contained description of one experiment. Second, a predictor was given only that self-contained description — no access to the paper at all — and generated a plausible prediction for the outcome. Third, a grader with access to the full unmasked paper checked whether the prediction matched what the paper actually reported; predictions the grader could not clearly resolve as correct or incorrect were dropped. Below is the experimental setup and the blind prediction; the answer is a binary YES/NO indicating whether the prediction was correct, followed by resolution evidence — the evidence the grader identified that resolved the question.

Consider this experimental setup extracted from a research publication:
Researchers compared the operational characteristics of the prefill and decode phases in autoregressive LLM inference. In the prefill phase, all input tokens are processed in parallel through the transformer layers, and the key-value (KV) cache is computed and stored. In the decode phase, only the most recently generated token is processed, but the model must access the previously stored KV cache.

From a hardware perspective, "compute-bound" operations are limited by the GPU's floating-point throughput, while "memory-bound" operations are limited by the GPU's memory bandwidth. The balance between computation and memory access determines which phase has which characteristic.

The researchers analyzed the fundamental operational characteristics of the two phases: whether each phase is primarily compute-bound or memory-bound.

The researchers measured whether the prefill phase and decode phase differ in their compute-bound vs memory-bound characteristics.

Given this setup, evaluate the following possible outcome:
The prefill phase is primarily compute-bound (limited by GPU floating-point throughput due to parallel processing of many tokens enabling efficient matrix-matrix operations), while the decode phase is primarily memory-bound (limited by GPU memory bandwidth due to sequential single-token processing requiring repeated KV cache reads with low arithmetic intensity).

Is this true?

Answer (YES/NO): YES